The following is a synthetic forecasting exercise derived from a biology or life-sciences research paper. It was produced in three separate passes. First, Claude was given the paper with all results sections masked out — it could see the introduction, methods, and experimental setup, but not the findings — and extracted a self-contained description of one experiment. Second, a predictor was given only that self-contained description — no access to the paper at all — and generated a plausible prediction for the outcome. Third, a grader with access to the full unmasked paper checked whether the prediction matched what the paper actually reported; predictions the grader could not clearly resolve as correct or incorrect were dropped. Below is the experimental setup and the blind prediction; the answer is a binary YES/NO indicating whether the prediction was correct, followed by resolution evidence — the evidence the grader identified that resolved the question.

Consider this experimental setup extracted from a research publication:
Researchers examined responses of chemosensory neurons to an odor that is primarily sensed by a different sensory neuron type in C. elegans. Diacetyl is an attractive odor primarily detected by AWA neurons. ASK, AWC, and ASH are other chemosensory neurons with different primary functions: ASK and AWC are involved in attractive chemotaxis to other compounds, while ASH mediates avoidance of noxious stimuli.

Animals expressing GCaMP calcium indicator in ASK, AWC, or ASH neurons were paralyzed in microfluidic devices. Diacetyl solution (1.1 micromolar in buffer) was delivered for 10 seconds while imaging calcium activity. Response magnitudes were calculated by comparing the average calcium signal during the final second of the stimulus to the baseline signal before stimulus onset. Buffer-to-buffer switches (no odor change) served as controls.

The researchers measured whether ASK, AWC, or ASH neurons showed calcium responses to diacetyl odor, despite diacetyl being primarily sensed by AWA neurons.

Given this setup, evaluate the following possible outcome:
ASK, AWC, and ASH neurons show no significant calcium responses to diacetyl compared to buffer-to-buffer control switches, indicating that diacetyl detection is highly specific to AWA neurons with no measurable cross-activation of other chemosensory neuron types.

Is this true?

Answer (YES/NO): NO